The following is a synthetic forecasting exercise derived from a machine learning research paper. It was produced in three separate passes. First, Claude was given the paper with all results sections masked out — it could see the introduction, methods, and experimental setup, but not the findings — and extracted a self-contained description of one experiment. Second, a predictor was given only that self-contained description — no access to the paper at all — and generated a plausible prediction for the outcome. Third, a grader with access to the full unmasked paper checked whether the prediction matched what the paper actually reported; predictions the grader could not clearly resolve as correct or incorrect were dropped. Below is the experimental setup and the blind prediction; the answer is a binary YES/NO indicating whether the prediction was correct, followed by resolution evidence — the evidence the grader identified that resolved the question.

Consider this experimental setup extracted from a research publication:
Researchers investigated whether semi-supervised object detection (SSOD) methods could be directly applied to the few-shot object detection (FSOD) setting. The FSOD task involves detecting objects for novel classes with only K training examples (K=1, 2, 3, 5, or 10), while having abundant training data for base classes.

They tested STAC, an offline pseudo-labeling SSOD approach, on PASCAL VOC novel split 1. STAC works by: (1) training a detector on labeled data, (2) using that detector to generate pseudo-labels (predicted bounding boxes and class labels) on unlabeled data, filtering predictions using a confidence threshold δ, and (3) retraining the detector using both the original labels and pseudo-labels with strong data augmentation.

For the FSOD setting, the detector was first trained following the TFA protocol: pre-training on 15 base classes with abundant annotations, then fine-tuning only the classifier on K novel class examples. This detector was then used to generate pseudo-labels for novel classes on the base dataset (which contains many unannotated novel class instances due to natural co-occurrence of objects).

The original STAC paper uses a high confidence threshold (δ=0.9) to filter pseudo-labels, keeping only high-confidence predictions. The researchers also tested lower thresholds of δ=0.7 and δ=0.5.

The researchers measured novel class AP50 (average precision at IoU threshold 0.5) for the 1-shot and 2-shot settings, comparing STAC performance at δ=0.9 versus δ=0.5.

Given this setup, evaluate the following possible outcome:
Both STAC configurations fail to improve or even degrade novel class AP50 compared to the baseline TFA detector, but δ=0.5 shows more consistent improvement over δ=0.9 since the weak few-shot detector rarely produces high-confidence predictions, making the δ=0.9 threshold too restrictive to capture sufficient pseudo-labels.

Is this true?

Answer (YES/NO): NO